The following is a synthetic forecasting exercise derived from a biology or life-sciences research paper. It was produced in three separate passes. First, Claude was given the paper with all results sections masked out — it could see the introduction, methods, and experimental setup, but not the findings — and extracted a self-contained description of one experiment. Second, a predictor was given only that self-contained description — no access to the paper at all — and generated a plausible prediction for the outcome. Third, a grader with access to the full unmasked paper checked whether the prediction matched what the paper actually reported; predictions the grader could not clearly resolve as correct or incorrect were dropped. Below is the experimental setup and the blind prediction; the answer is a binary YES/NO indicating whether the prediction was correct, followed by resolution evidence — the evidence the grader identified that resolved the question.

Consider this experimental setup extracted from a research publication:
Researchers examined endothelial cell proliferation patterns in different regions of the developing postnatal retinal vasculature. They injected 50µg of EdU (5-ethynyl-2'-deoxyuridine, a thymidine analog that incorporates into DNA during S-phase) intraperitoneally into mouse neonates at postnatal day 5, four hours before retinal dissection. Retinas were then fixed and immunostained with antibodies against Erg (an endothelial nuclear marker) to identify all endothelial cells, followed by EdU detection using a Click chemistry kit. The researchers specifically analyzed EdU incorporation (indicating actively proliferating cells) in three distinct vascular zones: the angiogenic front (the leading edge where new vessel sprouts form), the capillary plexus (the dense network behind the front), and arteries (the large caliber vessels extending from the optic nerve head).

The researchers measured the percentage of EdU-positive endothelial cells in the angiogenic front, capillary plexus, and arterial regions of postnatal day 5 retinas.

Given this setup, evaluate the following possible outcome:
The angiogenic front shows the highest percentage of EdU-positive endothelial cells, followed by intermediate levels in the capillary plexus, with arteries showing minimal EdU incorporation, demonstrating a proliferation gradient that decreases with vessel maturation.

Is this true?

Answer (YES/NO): YES